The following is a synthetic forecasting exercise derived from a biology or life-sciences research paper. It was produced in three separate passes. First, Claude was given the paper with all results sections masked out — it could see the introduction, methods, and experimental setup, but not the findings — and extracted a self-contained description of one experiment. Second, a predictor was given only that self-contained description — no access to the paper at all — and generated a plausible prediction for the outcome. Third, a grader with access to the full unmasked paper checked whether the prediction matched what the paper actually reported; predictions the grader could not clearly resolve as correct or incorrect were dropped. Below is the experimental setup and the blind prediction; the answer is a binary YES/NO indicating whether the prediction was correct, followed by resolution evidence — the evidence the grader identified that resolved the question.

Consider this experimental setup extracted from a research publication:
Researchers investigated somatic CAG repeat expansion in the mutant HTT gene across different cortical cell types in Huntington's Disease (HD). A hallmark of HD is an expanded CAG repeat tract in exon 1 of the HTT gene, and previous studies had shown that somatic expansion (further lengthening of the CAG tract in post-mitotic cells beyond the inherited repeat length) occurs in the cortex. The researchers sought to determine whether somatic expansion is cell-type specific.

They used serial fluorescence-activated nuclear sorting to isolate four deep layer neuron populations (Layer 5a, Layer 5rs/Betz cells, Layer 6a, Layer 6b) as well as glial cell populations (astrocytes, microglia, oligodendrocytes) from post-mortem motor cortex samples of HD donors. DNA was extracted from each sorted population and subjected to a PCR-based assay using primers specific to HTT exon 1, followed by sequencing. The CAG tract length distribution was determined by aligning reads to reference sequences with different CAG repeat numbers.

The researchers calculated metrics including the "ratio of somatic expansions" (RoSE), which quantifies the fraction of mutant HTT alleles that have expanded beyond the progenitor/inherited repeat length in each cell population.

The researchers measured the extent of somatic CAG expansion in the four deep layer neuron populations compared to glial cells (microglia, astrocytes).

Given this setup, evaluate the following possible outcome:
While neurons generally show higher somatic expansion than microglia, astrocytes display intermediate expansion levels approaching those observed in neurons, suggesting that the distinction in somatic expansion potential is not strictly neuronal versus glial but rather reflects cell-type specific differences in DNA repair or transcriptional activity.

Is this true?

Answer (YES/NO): NO